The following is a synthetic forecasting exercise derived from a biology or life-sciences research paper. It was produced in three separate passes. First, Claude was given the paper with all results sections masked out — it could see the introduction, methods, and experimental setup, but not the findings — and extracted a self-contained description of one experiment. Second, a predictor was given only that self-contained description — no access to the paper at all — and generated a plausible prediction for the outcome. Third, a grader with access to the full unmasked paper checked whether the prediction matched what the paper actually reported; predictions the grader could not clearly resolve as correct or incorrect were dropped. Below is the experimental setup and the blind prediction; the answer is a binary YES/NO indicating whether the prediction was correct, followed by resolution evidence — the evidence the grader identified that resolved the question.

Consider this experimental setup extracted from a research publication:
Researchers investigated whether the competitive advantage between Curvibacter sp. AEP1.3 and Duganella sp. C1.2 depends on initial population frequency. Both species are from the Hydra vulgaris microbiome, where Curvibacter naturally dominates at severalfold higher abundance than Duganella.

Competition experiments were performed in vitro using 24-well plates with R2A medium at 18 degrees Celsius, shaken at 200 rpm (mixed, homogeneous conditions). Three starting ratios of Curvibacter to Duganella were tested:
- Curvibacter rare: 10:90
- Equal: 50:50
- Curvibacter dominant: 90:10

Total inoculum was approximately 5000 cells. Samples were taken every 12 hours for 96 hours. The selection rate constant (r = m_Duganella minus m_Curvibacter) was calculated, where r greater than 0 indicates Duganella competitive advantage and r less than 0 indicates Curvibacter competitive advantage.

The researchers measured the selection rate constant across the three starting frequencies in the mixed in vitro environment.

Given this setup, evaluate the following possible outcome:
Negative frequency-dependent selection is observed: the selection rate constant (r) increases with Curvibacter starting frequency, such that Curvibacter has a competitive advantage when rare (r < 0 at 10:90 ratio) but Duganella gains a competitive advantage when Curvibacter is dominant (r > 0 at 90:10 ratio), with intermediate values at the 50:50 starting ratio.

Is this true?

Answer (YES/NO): NO